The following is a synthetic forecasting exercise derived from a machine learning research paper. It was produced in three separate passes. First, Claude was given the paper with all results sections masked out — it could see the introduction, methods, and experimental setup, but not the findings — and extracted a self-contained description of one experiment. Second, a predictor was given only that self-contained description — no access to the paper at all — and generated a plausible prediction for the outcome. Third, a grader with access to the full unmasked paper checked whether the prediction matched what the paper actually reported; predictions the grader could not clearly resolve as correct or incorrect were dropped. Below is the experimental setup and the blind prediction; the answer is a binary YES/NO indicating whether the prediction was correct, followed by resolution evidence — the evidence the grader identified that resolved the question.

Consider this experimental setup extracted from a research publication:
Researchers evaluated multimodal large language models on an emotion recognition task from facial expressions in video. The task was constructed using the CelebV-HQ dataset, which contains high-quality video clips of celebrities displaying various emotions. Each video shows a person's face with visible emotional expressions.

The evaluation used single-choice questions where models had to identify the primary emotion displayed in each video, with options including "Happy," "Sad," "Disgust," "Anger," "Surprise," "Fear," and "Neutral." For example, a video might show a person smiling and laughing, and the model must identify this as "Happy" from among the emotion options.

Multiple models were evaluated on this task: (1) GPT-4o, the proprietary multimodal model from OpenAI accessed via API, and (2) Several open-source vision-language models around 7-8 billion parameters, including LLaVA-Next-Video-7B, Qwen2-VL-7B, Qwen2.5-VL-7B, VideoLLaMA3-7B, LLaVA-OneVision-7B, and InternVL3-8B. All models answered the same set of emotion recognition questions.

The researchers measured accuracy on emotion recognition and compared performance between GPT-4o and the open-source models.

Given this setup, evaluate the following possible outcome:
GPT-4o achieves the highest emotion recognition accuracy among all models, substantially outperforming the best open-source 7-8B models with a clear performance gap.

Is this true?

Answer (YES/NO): NO